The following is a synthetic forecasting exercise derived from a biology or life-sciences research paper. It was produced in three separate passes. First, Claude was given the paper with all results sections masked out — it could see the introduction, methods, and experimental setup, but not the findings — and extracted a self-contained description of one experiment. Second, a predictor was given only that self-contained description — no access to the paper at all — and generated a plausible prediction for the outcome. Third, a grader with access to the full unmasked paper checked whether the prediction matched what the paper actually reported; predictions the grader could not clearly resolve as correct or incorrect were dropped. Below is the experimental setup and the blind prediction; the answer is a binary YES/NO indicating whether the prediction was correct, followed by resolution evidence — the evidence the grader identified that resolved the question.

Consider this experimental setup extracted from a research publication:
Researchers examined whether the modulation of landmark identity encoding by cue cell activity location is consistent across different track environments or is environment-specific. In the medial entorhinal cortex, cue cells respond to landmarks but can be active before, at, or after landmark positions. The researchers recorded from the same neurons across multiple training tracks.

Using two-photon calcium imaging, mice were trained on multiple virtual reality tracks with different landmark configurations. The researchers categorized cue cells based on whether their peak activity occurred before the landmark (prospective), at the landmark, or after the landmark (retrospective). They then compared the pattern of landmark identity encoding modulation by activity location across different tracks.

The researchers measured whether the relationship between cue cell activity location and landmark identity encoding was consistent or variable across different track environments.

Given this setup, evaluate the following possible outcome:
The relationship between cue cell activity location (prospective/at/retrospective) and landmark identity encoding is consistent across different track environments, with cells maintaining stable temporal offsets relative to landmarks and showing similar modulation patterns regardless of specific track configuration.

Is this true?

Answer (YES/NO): NO